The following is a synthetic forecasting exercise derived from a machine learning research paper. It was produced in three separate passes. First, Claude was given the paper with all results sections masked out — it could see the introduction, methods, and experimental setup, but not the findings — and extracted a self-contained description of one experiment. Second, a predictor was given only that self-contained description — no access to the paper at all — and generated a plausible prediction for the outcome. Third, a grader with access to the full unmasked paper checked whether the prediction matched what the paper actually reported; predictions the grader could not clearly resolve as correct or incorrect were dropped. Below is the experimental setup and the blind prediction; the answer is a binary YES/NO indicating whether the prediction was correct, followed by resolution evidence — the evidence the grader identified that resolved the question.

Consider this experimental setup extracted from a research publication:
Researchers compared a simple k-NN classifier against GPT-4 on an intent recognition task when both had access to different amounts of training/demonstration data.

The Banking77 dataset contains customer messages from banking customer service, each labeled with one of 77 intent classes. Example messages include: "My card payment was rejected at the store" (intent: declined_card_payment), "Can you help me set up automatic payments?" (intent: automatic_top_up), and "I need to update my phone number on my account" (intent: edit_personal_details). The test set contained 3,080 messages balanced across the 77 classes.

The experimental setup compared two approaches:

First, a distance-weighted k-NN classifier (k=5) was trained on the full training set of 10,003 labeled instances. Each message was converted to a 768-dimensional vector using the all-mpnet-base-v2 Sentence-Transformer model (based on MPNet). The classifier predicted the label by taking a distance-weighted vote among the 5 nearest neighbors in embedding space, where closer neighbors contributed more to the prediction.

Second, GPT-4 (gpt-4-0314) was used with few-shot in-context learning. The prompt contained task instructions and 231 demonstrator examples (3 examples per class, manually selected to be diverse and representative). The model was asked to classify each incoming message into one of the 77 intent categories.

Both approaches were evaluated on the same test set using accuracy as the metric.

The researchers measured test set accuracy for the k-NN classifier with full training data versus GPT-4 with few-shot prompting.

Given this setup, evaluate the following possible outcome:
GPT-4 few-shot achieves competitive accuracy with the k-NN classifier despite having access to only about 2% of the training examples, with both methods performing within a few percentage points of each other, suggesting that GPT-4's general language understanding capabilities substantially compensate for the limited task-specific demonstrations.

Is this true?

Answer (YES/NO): NO